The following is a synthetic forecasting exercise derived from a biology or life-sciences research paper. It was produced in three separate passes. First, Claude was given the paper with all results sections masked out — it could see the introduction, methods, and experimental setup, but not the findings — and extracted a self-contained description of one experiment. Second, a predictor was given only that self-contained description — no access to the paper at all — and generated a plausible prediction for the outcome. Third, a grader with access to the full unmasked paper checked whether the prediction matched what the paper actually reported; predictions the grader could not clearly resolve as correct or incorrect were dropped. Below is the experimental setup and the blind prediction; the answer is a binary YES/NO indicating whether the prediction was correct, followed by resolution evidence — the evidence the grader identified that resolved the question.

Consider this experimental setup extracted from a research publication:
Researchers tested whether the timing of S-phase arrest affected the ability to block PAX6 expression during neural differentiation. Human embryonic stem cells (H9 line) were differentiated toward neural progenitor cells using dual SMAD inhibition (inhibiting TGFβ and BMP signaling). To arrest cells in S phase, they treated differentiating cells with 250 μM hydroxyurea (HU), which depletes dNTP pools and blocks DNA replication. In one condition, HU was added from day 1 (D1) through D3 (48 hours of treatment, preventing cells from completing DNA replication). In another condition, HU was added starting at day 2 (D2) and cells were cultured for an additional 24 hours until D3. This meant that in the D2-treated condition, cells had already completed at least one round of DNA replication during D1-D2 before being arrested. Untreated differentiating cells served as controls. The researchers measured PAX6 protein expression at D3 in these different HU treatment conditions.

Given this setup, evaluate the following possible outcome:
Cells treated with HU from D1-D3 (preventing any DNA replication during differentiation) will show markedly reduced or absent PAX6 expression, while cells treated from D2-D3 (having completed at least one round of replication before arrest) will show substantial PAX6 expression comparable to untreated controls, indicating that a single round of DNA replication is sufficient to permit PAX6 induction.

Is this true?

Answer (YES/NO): NO